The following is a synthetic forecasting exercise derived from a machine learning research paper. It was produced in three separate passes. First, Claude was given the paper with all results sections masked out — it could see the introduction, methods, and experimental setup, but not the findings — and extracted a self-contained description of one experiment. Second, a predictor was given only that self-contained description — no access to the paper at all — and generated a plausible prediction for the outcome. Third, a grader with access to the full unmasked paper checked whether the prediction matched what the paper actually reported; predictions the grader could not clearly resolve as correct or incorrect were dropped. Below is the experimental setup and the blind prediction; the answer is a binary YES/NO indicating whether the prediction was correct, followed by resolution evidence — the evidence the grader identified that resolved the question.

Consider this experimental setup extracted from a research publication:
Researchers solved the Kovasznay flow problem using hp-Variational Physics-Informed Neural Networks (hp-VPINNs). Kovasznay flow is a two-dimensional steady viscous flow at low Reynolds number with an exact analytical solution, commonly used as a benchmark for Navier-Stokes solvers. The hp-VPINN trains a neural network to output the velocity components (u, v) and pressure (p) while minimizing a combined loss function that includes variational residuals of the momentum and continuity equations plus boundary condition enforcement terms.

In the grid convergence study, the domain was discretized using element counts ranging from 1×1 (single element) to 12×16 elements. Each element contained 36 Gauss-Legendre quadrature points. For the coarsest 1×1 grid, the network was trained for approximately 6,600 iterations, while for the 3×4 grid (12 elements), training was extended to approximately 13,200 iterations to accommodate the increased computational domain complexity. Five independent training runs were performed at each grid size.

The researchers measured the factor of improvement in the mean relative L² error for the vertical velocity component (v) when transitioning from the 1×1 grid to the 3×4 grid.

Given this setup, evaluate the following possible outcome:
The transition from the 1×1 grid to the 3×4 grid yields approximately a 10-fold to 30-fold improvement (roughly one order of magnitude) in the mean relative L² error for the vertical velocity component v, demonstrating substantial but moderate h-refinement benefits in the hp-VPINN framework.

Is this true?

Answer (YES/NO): YES